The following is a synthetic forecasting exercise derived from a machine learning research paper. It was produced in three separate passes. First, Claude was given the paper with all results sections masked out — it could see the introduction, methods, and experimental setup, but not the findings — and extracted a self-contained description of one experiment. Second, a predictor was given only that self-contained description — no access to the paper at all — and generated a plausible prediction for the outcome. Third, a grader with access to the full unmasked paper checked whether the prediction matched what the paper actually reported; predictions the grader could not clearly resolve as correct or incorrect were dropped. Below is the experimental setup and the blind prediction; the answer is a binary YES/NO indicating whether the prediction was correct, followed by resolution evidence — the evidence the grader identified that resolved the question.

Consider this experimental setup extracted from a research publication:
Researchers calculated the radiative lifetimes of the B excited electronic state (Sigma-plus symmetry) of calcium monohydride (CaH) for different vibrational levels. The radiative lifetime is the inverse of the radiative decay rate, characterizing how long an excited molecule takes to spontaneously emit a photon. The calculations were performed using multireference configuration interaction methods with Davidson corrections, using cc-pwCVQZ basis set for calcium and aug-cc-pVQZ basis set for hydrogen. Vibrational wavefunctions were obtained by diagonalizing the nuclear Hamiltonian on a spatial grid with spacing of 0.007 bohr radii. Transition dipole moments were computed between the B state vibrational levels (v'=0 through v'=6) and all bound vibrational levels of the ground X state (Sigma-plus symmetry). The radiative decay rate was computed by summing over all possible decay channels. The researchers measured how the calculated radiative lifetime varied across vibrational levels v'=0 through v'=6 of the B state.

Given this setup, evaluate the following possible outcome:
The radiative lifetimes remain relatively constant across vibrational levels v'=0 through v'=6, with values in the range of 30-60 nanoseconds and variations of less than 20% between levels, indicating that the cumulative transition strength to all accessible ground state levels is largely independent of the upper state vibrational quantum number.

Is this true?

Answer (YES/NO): NO